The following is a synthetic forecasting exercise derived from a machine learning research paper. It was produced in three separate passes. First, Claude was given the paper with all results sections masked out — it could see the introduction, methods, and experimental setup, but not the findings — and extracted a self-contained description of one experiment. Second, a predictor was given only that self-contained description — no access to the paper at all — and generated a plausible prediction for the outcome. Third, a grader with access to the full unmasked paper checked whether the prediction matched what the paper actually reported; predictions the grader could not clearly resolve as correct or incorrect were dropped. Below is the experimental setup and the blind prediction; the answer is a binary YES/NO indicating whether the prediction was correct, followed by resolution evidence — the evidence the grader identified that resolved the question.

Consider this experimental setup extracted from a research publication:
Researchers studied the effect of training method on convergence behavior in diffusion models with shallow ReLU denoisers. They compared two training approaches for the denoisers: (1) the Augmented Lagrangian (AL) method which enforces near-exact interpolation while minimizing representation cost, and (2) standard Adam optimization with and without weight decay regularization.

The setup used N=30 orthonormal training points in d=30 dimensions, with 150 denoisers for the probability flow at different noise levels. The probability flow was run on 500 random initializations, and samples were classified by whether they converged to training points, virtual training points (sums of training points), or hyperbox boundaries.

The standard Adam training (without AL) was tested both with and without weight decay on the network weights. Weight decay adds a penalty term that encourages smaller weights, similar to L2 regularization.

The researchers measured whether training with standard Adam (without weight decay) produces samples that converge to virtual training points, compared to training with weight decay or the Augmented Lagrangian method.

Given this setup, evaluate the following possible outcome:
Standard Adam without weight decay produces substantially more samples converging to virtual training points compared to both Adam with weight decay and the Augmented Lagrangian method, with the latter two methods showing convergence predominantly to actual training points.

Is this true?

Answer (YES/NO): NO